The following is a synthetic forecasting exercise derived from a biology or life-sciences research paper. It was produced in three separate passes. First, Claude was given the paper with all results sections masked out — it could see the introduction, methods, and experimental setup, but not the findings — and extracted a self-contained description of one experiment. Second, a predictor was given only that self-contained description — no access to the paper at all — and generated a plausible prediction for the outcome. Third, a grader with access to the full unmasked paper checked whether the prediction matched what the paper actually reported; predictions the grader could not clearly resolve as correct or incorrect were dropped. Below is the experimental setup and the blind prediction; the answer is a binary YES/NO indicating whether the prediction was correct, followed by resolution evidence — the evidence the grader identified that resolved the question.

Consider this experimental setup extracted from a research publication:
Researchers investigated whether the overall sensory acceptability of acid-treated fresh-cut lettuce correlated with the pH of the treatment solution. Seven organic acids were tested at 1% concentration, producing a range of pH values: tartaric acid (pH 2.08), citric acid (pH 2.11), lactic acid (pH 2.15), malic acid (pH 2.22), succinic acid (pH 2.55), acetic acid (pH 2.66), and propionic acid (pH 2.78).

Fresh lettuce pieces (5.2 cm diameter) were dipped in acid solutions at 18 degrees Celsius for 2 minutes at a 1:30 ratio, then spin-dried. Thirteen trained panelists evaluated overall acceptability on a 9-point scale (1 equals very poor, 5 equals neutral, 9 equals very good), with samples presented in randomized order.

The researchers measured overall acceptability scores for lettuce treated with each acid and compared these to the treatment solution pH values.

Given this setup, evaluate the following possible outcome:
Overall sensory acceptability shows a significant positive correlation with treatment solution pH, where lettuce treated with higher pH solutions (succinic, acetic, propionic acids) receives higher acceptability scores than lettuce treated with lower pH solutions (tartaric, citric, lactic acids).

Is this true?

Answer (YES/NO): NO